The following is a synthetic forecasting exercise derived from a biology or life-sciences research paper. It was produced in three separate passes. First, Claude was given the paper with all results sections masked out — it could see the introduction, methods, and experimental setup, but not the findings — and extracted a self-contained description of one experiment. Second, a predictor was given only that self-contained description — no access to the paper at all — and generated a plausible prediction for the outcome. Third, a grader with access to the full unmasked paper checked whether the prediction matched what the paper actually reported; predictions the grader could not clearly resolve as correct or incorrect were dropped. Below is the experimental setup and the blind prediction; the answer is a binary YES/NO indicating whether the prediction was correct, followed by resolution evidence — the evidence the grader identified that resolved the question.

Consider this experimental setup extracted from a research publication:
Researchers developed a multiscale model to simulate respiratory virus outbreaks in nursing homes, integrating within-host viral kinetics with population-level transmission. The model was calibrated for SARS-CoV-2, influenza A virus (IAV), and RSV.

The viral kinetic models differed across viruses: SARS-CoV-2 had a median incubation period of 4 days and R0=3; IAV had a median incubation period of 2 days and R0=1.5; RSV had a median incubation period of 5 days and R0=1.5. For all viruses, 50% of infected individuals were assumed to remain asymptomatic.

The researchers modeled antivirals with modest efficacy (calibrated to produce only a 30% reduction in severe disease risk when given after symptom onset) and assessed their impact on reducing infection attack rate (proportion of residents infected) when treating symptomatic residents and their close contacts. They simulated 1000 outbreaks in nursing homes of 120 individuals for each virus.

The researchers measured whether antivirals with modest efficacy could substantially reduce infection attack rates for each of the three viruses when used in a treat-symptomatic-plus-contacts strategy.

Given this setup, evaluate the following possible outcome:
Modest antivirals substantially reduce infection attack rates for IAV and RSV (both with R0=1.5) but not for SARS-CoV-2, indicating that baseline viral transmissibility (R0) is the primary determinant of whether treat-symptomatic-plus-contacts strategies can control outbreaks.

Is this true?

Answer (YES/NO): YES